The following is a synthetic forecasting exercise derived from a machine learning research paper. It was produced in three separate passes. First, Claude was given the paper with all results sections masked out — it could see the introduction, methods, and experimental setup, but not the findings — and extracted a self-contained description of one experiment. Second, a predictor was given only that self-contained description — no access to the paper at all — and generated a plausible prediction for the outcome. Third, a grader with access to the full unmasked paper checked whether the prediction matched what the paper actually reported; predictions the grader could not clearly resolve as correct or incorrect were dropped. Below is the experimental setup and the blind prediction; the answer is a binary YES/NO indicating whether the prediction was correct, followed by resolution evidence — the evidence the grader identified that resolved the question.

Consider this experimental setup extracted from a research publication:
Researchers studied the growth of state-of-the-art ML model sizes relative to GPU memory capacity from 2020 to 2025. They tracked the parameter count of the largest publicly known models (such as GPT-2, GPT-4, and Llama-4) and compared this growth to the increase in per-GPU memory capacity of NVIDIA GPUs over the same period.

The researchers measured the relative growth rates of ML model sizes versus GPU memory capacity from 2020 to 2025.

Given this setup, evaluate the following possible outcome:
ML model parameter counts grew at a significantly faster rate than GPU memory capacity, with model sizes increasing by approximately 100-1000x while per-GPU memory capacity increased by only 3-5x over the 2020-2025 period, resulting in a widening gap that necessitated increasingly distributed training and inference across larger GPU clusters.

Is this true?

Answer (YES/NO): NO